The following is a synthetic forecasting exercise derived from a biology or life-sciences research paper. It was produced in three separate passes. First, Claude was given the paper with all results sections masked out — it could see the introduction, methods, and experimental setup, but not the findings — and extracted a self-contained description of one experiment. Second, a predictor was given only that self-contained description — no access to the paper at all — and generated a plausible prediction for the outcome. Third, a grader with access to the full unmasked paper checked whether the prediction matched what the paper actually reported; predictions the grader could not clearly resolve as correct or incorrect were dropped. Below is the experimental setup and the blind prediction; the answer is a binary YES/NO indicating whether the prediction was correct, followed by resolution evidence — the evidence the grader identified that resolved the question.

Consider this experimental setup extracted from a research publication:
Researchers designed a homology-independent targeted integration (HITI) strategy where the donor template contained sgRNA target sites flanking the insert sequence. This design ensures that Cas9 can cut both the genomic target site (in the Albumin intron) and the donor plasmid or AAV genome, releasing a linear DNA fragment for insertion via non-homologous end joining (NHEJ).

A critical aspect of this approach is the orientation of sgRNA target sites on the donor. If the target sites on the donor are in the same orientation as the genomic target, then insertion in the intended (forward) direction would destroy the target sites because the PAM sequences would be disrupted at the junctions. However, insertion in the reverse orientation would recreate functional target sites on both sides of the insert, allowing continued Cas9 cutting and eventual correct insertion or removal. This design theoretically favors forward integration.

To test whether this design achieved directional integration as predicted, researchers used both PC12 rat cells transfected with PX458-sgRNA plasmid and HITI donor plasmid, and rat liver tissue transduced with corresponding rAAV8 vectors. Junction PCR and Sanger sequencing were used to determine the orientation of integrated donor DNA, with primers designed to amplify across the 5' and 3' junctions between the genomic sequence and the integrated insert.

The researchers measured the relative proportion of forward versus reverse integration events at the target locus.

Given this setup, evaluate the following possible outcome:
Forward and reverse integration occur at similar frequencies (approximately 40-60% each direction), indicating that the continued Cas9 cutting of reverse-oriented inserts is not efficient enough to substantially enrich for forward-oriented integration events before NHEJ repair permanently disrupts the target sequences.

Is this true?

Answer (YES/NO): NO